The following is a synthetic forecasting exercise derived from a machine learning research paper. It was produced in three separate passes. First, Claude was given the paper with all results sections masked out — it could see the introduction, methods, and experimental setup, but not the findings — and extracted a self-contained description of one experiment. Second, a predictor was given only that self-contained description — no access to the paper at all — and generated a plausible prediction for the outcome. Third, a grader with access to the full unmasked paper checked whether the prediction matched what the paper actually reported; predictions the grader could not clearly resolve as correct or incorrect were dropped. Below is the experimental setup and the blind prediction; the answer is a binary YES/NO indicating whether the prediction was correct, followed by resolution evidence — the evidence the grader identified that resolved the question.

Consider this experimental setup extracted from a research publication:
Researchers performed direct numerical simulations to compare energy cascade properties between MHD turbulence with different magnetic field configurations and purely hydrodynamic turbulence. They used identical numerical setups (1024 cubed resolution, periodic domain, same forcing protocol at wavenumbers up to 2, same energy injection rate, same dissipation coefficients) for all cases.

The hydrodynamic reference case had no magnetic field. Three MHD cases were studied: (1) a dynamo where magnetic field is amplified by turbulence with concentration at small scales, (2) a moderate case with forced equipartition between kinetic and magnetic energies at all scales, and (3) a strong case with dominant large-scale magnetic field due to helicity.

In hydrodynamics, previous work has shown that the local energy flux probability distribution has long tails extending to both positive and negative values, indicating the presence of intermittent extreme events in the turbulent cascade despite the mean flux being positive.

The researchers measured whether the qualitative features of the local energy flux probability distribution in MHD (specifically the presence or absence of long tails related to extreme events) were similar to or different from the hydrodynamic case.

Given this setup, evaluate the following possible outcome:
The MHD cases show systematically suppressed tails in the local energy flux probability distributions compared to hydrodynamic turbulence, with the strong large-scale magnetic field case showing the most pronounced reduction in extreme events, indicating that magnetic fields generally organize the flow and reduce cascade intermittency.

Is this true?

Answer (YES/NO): NO